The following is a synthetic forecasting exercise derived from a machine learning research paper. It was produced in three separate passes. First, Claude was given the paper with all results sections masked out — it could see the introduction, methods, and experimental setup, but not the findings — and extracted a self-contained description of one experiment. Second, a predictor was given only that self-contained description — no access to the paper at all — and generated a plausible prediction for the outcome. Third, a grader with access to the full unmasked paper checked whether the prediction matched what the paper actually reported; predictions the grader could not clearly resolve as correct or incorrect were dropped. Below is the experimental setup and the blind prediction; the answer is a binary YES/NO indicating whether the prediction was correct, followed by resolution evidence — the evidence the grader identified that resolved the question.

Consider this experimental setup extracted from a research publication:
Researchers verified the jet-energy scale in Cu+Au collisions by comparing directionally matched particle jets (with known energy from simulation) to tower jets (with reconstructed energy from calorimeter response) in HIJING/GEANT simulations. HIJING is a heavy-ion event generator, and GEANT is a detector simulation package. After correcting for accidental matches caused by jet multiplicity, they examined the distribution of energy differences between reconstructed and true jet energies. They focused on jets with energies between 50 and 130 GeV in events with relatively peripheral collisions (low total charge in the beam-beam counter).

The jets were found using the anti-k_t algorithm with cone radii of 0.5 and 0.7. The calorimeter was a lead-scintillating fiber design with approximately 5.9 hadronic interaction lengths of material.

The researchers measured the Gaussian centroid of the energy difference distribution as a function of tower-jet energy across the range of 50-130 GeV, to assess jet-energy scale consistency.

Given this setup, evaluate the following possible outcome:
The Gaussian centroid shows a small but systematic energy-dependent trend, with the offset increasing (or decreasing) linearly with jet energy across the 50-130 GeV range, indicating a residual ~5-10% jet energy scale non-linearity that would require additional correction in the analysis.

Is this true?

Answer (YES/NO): NO